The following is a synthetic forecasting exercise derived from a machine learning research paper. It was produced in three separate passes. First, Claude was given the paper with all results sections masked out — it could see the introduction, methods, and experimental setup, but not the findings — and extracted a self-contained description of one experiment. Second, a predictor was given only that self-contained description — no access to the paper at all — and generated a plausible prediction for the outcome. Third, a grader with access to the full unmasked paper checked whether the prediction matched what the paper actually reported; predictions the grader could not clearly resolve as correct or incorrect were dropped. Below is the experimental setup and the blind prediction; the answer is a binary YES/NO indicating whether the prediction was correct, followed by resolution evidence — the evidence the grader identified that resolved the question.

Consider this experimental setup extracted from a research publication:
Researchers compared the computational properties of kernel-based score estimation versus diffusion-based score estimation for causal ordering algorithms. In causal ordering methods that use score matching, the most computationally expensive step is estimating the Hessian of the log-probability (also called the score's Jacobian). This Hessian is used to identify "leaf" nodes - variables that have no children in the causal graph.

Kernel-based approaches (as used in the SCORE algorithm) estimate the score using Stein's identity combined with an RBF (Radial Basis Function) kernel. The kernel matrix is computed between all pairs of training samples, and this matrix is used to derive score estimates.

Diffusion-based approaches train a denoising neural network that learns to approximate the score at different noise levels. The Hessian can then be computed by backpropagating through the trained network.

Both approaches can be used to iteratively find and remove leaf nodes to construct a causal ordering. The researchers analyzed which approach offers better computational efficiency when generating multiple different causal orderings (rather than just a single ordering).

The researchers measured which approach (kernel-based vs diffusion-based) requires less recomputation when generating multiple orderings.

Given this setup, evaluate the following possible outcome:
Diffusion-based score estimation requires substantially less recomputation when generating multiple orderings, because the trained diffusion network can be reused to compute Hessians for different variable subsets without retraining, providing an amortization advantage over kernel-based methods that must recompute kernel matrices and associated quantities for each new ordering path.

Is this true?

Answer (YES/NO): YES